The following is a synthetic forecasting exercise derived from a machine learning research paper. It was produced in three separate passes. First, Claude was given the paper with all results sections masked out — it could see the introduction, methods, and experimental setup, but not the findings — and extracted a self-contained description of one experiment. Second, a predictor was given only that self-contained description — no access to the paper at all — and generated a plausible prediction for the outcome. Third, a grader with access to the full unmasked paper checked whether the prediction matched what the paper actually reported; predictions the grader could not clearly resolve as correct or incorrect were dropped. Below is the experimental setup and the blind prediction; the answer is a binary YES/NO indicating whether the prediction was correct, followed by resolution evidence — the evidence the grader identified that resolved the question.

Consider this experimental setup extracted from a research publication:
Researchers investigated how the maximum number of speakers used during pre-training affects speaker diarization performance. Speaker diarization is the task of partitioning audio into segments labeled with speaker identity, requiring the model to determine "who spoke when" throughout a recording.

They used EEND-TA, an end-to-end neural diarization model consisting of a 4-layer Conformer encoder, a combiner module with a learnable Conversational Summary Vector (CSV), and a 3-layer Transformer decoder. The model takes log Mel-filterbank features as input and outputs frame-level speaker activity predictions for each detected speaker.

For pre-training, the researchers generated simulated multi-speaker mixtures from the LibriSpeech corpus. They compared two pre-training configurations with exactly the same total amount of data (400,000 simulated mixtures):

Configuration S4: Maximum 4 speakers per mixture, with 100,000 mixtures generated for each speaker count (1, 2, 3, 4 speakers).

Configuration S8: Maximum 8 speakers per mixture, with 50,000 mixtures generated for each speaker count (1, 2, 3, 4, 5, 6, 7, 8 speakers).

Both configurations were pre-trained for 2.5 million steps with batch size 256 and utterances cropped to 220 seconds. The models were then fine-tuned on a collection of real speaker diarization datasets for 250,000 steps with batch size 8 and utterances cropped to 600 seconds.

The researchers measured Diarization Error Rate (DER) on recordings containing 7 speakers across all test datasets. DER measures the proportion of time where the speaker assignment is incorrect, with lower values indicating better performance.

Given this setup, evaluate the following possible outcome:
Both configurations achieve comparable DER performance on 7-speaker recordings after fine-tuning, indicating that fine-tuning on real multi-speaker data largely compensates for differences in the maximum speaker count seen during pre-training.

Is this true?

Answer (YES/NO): NO